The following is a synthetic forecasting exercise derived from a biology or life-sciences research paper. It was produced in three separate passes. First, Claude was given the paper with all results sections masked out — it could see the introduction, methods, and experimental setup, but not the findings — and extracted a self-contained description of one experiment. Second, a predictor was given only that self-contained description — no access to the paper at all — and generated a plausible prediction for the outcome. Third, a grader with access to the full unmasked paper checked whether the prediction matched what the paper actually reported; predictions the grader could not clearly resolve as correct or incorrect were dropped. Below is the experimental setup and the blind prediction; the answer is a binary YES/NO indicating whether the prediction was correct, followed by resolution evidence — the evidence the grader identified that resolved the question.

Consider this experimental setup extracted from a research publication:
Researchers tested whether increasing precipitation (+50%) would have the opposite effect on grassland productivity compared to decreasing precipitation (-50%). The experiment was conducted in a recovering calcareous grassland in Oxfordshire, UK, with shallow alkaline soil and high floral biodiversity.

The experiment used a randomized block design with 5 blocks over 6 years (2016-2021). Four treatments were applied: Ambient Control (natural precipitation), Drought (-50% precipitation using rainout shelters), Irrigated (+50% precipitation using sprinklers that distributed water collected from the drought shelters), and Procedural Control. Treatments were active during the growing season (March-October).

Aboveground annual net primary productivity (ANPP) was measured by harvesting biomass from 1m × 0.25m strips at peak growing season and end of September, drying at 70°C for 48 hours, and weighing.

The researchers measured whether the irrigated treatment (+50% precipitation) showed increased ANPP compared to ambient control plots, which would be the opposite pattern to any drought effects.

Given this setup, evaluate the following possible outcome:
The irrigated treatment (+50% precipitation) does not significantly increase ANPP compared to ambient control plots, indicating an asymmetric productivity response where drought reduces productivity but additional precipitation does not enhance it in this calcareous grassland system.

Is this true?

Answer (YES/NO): YES